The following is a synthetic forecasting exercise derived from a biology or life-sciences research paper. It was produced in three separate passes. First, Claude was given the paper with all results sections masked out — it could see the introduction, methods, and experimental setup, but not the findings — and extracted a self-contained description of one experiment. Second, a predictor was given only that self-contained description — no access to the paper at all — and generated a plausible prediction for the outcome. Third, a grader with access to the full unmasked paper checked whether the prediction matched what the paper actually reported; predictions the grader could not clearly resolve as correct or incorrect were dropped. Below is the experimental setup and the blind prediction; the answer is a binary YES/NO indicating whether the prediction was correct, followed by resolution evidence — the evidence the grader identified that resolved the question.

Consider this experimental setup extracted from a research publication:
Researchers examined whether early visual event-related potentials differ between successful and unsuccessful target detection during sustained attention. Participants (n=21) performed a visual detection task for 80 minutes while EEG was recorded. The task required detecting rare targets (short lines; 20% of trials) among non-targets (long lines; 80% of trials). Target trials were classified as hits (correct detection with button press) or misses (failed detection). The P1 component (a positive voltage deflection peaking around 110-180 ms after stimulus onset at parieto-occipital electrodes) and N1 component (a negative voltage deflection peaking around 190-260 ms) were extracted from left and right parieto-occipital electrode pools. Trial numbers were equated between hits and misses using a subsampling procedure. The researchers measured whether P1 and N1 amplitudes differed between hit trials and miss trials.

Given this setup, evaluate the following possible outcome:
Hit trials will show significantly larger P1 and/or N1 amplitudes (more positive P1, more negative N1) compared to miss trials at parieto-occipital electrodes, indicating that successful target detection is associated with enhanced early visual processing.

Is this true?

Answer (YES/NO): YES